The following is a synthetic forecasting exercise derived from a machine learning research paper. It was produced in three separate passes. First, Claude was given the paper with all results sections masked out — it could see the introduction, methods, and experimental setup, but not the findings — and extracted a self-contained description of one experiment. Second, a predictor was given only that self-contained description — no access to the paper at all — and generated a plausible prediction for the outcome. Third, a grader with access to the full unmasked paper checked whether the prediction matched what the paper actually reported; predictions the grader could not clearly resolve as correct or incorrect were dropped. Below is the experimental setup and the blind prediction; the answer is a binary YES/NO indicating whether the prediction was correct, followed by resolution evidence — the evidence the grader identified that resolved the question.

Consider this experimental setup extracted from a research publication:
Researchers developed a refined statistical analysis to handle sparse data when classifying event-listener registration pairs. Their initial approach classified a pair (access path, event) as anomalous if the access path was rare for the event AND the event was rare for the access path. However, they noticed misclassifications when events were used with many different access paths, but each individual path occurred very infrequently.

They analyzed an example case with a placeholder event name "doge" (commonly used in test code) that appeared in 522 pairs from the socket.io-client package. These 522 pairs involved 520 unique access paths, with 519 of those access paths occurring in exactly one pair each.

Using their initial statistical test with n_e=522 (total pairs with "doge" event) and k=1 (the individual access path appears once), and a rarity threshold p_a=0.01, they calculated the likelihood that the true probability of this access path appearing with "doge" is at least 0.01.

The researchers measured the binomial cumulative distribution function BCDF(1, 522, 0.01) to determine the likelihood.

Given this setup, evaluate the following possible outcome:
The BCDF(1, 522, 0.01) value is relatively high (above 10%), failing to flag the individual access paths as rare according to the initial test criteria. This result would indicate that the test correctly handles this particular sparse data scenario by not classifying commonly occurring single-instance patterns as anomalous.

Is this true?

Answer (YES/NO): NO